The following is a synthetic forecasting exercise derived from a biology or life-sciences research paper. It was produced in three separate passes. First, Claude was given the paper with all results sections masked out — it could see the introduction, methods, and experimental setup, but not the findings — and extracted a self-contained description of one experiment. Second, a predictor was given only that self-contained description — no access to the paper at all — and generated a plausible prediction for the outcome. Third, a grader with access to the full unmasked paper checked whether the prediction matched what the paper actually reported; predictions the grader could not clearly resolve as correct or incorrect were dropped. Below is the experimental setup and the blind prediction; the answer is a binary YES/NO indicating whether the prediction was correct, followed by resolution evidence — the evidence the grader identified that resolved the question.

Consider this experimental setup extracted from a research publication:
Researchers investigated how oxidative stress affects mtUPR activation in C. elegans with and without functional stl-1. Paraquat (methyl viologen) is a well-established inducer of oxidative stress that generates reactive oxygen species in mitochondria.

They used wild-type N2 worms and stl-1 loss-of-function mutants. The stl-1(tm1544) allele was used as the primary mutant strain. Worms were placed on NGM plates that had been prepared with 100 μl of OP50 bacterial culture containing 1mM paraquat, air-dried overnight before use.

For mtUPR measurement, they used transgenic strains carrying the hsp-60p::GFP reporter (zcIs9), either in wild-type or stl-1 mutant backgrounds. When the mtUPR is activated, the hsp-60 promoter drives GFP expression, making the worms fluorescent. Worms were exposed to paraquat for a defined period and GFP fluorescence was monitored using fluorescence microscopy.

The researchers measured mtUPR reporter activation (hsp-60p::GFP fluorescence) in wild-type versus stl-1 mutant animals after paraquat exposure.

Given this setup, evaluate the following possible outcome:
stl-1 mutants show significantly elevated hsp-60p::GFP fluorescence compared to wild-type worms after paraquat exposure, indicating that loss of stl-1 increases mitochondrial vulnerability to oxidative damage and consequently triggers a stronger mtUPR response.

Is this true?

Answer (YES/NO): NO